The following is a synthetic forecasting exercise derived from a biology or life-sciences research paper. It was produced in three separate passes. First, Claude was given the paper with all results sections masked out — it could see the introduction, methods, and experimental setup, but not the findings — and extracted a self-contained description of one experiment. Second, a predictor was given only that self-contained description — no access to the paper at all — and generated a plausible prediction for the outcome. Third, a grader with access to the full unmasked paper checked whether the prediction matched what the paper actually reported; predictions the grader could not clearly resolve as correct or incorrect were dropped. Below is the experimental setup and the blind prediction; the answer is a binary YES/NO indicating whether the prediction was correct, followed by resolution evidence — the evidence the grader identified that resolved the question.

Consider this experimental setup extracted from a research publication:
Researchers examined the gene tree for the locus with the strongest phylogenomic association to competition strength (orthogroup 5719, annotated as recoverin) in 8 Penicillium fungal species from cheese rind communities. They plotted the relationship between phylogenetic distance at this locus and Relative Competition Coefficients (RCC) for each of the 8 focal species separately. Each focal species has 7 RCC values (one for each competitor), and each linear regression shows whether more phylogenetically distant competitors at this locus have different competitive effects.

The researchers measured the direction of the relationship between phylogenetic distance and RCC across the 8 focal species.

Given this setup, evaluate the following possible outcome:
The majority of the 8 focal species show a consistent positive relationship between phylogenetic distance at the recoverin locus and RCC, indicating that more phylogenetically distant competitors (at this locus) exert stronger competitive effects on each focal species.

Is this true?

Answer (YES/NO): YES